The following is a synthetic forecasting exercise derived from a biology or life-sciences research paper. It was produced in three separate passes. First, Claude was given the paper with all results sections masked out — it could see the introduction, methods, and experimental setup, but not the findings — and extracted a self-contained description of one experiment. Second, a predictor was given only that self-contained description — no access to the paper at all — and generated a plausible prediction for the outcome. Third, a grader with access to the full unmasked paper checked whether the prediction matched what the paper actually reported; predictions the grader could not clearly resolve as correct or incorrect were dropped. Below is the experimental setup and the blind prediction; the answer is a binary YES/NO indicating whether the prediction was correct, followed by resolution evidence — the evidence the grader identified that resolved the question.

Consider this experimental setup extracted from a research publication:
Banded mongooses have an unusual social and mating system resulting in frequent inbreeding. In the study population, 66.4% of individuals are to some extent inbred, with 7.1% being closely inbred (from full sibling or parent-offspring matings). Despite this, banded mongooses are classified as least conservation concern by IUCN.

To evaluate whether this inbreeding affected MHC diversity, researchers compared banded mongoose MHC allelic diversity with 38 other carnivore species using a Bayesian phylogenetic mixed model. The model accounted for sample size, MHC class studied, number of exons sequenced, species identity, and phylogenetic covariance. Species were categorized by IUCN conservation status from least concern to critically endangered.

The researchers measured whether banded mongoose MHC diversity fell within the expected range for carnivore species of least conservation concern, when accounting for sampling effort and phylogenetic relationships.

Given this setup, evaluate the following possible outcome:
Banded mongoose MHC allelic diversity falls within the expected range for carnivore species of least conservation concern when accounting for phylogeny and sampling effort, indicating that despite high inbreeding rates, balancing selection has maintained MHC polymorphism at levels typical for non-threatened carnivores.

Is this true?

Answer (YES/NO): YES